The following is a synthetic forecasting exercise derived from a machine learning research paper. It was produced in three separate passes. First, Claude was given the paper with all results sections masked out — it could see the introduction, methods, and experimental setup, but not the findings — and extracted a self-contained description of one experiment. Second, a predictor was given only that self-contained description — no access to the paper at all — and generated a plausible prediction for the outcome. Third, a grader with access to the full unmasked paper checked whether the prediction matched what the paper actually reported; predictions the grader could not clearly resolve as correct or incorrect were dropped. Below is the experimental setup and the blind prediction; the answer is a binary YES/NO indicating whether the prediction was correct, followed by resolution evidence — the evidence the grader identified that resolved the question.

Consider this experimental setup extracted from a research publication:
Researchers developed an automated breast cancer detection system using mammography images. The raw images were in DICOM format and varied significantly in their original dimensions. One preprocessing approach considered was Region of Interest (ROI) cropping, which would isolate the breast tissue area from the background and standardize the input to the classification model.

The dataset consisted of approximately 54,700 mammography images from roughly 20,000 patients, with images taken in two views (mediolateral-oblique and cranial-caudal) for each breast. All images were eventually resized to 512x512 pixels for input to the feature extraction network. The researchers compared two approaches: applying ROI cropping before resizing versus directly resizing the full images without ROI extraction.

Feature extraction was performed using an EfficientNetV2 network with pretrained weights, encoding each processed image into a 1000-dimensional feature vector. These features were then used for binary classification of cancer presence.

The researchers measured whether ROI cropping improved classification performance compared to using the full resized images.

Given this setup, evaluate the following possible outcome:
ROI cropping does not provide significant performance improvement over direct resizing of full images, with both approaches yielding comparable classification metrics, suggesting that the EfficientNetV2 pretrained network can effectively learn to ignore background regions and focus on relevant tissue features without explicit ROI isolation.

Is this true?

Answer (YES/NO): YES